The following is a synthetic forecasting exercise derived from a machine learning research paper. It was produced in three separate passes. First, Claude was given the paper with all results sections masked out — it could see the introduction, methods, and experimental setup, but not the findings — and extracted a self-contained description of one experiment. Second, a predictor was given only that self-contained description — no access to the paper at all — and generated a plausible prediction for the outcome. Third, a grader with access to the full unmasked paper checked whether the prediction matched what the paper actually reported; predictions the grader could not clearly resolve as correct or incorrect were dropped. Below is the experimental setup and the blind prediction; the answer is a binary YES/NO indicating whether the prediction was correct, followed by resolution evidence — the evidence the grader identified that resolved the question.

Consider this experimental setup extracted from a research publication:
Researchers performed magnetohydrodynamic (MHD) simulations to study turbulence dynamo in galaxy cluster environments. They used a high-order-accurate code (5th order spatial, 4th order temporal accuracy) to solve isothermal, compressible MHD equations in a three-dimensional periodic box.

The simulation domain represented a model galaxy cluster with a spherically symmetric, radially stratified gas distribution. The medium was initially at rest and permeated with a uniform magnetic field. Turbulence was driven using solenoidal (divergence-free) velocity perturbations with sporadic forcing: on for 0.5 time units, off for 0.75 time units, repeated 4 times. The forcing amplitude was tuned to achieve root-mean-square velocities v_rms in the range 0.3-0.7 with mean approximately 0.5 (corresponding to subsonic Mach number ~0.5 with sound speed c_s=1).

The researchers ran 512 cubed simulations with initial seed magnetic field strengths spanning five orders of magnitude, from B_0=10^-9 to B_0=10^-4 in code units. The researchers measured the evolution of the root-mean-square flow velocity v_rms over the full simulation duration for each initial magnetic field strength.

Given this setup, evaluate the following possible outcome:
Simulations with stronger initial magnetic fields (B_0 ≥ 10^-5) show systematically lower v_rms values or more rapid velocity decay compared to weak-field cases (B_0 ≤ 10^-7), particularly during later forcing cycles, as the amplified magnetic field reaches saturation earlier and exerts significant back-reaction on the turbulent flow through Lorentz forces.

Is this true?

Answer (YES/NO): NO